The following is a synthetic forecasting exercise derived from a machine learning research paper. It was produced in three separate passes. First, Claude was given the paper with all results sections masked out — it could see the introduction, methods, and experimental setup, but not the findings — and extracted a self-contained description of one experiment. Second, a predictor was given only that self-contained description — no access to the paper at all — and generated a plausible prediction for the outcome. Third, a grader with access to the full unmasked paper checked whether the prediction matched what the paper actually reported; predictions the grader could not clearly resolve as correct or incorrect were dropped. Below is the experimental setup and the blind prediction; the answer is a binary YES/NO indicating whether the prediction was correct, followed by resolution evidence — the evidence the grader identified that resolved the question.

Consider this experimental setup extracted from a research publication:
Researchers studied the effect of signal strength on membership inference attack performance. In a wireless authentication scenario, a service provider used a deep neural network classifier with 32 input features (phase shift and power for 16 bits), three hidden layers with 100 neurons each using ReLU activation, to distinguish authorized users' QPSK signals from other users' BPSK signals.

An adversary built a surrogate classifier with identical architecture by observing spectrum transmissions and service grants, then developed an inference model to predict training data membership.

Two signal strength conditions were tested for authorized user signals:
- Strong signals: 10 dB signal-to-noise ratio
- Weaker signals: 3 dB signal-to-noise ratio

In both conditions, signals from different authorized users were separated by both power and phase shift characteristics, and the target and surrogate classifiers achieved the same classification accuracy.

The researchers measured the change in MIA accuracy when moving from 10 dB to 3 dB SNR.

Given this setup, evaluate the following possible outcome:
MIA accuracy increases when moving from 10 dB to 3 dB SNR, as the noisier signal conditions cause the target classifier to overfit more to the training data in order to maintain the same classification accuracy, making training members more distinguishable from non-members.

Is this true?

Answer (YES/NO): NO